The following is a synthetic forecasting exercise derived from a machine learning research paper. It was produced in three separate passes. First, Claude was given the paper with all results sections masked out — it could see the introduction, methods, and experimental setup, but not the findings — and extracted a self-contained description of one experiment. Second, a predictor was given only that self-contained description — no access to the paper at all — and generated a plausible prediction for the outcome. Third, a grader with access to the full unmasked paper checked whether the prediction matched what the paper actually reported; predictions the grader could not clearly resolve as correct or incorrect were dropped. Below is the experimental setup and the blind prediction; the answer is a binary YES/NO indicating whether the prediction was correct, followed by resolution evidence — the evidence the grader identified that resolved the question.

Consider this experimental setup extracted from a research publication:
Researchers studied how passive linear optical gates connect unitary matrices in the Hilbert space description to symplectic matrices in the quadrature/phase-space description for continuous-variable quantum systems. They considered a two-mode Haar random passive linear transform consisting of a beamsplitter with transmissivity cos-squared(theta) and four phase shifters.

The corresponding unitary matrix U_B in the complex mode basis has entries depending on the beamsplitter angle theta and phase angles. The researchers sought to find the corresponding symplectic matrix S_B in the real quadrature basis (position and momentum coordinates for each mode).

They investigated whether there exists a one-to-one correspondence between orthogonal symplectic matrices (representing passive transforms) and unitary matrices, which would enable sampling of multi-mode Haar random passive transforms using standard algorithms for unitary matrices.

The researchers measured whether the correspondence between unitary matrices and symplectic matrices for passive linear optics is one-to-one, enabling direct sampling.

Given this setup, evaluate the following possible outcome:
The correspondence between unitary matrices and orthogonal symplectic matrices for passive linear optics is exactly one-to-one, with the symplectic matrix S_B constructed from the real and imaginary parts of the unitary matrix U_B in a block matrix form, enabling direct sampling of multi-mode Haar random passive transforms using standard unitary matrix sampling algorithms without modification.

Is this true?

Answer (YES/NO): YES